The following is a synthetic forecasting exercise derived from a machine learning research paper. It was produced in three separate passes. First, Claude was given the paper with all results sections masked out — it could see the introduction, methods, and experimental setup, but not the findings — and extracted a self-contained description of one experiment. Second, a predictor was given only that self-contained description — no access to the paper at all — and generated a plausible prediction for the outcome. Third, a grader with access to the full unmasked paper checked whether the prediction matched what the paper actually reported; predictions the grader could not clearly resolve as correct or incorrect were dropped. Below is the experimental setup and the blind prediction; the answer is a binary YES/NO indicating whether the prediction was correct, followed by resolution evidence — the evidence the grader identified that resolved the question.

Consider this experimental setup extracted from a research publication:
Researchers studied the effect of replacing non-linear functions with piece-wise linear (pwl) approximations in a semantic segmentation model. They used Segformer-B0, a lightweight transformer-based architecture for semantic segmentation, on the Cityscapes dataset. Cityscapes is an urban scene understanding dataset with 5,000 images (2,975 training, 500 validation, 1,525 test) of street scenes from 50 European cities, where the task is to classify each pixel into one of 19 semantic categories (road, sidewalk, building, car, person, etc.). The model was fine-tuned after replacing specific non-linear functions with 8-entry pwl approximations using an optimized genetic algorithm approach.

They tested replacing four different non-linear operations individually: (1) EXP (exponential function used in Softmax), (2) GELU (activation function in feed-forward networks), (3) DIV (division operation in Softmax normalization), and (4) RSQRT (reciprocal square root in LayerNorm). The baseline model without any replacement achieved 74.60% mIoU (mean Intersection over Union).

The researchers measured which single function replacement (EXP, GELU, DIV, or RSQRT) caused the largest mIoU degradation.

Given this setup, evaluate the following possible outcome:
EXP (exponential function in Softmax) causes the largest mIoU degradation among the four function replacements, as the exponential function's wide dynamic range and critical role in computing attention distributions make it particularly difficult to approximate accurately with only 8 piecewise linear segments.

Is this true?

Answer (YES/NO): NO